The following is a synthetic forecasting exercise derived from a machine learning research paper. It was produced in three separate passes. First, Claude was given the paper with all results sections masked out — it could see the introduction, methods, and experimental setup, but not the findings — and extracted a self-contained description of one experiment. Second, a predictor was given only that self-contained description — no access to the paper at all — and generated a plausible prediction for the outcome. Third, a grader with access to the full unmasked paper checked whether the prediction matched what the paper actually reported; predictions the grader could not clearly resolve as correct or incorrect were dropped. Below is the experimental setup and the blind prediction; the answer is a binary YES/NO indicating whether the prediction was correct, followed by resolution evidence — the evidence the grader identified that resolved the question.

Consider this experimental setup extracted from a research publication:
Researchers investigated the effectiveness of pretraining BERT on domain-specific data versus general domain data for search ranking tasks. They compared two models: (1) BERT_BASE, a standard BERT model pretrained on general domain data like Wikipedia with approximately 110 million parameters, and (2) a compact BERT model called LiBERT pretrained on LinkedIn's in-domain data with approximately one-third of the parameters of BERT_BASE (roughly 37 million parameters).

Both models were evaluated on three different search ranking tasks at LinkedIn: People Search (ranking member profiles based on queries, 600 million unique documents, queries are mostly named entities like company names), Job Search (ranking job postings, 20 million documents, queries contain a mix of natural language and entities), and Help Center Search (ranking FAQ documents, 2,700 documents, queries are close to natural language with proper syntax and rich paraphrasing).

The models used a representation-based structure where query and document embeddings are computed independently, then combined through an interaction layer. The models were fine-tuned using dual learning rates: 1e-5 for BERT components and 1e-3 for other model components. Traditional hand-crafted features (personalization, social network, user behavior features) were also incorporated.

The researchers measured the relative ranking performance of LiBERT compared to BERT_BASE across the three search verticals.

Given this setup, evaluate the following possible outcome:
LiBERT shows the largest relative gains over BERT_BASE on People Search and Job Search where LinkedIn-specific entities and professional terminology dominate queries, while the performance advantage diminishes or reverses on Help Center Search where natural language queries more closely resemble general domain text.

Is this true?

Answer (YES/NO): NO